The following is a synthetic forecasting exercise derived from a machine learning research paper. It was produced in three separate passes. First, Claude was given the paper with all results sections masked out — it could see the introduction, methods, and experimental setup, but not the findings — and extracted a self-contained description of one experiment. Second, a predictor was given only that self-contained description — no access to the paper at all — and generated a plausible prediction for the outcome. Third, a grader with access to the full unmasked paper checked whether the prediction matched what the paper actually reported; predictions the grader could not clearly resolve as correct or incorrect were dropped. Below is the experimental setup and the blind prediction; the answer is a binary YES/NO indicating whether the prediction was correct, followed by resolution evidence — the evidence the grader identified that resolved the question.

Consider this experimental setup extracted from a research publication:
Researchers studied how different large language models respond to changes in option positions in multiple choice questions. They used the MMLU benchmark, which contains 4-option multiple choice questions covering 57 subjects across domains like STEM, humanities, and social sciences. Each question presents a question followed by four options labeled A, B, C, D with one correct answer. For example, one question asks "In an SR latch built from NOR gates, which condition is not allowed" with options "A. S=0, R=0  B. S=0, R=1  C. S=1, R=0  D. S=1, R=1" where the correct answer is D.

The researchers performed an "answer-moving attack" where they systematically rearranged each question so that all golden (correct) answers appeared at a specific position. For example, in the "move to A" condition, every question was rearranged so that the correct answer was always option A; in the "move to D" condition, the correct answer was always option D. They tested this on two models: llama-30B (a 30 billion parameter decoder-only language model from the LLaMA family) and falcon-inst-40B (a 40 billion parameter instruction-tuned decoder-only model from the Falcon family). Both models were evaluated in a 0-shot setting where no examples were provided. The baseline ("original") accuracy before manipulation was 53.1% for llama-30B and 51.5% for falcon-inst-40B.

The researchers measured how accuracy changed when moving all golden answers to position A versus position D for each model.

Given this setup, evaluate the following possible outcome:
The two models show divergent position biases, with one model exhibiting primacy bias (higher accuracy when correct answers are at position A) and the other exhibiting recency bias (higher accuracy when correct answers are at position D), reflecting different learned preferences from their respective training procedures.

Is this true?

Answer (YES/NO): YES